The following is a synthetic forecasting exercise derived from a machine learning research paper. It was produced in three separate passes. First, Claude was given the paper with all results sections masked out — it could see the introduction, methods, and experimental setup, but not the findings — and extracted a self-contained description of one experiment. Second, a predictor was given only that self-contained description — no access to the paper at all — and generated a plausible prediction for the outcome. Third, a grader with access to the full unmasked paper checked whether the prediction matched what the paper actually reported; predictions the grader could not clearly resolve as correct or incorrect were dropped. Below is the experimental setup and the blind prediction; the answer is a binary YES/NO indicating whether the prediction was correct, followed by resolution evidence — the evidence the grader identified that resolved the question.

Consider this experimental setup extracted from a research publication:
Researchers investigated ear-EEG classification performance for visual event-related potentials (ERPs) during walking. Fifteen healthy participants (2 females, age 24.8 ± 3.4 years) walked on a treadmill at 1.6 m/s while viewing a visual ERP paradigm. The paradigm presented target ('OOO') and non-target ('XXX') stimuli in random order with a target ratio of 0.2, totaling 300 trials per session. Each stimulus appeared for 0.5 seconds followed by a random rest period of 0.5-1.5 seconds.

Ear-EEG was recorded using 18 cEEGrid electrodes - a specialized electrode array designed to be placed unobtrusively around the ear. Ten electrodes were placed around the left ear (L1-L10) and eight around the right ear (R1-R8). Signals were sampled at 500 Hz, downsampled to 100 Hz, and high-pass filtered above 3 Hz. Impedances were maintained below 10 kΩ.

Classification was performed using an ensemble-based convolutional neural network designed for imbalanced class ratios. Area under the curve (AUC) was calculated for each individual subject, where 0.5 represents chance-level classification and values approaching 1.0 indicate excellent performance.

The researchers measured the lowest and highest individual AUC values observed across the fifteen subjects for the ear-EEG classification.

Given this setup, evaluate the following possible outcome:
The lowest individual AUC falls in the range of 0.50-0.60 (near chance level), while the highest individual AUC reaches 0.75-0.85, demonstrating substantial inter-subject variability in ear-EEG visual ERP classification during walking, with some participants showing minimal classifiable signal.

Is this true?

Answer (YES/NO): NO